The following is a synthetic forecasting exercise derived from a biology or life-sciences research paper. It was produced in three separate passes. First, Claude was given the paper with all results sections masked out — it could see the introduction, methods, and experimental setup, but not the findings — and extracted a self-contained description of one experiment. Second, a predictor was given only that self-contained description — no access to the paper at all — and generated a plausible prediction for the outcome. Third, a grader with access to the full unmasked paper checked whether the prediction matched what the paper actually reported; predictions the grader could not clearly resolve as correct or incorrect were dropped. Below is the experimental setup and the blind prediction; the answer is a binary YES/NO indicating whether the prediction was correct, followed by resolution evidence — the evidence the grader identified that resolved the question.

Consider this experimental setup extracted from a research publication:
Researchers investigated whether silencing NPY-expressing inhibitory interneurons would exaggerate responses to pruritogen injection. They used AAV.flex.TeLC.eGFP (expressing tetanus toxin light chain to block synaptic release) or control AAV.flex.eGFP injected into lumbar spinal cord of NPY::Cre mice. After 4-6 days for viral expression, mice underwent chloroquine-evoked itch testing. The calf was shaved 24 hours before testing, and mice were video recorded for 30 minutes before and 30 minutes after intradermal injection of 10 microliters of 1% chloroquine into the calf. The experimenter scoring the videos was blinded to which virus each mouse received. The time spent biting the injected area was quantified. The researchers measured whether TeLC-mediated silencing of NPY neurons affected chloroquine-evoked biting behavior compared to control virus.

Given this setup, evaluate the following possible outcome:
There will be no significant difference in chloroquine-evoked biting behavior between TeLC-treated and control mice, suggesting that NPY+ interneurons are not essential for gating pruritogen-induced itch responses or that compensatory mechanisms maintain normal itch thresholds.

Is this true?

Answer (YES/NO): NO